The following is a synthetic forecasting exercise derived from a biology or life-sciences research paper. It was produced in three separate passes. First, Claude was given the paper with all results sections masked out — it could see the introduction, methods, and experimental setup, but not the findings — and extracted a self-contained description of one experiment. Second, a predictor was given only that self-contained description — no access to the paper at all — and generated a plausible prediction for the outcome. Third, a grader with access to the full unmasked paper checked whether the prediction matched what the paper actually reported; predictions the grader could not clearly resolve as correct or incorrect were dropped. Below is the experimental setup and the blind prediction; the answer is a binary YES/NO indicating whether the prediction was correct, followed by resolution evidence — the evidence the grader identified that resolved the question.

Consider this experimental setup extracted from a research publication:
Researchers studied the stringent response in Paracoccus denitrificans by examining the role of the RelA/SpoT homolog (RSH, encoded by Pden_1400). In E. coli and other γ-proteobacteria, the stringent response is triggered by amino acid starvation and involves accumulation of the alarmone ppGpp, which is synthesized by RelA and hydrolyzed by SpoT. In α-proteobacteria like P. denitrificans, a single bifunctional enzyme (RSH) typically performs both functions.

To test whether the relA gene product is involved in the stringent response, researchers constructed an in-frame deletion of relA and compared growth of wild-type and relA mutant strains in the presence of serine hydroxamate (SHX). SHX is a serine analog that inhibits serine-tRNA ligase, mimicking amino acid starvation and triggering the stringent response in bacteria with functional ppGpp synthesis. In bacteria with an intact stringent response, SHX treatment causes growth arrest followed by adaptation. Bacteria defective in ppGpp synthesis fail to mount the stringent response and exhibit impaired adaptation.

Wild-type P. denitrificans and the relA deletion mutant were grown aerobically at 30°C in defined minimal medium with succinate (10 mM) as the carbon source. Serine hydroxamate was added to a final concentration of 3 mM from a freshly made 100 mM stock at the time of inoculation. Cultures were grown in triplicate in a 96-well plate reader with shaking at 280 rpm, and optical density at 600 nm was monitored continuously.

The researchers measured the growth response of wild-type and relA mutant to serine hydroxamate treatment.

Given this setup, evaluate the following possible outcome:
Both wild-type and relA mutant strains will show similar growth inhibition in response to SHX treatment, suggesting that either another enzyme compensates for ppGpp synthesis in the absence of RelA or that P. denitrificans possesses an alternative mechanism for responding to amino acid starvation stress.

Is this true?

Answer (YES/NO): NO